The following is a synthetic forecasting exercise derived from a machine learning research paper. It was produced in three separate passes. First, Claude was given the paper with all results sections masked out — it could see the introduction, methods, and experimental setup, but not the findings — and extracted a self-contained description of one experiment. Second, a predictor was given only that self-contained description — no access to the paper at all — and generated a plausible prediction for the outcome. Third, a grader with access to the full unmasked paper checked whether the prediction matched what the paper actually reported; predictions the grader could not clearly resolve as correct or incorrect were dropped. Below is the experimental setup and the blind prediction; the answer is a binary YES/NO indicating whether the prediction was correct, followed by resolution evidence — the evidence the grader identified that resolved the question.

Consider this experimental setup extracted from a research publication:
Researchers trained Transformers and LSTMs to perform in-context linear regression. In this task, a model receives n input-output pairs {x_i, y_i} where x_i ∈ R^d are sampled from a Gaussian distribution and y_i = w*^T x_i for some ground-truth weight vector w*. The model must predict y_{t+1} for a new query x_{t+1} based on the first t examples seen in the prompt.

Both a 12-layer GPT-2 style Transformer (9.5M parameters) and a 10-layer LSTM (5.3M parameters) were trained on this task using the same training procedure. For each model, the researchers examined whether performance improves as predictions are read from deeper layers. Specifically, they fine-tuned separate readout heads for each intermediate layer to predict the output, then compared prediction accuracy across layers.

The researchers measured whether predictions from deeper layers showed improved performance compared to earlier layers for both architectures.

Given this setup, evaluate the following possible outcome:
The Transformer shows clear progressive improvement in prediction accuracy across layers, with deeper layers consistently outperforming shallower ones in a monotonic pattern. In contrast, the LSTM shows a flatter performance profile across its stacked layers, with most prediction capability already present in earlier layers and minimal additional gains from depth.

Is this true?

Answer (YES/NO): YES